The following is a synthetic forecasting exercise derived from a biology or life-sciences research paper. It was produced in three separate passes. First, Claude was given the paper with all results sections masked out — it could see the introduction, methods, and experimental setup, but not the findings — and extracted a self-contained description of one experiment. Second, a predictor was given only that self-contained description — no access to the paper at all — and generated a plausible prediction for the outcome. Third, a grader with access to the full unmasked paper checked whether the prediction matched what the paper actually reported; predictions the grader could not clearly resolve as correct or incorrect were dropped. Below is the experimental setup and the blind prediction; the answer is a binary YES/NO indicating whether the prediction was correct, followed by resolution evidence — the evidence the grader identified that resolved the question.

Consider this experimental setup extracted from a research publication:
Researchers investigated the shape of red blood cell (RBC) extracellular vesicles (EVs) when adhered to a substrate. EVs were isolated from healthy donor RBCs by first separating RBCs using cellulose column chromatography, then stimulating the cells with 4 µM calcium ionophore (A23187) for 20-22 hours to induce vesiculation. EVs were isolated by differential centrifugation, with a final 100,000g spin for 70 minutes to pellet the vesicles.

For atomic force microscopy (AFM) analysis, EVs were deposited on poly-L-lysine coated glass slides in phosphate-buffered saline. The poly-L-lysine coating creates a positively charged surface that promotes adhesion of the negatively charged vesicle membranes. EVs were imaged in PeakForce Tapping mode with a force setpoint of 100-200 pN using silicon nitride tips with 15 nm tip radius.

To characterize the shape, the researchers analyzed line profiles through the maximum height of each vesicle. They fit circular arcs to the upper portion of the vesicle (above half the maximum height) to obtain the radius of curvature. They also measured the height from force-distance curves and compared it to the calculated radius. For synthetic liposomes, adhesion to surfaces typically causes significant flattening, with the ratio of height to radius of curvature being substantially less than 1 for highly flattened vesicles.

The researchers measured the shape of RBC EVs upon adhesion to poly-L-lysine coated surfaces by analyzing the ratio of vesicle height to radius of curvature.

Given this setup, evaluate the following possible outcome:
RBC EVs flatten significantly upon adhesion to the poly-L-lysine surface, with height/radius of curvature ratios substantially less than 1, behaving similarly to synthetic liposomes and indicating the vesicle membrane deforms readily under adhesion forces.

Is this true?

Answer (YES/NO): NO